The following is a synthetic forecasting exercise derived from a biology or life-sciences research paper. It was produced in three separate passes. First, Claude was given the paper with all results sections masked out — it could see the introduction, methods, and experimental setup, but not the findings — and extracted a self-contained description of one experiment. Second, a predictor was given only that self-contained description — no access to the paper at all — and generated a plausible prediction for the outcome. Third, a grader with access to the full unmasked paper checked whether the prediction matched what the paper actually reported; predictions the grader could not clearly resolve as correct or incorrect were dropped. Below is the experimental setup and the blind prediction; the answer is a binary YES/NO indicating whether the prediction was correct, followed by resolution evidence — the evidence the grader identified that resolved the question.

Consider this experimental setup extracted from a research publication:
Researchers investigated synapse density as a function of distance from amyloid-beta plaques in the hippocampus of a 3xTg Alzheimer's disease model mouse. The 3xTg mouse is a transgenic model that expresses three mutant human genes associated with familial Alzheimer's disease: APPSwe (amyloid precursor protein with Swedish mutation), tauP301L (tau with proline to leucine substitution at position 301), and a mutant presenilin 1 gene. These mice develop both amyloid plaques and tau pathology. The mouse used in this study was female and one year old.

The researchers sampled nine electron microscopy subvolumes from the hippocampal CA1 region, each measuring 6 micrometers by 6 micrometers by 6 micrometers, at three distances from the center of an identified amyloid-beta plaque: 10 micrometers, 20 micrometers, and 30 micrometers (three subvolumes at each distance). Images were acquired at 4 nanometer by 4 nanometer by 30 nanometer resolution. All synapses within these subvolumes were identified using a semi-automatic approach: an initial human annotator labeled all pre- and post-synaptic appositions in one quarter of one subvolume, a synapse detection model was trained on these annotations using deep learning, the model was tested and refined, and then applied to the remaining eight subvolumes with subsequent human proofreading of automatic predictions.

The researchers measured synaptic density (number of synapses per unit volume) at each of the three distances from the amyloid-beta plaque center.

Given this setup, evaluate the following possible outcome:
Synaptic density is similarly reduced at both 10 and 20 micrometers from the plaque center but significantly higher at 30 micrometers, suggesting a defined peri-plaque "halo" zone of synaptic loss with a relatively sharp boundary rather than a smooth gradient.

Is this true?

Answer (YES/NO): NO